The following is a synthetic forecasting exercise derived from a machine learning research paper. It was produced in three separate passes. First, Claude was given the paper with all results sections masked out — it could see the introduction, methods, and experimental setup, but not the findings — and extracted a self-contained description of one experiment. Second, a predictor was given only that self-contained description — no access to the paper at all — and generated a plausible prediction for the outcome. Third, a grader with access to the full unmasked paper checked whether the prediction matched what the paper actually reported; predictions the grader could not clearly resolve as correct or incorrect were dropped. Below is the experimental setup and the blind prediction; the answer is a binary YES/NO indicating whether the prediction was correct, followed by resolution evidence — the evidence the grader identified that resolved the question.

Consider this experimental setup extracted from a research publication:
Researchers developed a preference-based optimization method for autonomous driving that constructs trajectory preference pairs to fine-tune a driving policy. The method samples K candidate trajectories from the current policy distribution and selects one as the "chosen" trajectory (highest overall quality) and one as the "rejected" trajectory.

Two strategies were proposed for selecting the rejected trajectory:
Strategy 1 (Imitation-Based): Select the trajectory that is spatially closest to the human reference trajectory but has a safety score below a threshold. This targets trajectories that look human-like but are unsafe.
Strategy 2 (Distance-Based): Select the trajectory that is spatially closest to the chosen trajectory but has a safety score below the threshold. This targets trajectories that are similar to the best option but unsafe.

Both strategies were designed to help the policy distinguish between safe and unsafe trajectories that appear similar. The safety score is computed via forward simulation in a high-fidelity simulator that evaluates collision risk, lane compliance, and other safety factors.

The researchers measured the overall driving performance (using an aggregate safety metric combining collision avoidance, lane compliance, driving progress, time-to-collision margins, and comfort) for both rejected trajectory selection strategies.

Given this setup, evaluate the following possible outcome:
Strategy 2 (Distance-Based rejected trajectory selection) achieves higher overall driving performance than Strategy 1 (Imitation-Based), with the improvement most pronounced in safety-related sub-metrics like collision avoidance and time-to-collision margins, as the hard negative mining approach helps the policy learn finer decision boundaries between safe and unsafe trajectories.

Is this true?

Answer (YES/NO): NO